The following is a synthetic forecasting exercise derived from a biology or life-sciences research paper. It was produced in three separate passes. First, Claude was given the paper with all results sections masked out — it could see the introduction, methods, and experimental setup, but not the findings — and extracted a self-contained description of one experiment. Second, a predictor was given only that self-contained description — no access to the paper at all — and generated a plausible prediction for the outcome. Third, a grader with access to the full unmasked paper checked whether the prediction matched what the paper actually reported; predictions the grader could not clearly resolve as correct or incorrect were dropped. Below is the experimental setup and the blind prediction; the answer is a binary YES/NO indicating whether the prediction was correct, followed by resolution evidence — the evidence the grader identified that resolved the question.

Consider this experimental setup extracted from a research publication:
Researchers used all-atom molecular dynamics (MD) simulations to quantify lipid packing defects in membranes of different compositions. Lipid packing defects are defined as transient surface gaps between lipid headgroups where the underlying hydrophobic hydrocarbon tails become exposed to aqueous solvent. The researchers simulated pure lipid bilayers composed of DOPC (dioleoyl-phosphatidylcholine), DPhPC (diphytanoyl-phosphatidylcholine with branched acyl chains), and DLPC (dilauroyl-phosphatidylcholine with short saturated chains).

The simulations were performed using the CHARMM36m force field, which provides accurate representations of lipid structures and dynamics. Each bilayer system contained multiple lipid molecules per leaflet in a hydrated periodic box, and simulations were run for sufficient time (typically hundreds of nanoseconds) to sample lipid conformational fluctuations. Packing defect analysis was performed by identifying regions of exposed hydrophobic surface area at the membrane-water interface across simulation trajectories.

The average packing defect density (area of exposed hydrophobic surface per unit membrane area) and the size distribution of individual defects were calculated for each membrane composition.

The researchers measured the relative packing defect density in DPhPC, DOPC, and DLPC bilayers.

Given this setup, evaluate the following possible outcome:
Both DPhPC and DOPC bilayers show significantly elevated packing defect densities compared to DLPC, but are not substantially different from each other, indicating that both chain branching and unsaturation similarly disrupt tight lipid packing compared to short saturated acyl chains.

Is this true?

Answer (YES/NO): NO